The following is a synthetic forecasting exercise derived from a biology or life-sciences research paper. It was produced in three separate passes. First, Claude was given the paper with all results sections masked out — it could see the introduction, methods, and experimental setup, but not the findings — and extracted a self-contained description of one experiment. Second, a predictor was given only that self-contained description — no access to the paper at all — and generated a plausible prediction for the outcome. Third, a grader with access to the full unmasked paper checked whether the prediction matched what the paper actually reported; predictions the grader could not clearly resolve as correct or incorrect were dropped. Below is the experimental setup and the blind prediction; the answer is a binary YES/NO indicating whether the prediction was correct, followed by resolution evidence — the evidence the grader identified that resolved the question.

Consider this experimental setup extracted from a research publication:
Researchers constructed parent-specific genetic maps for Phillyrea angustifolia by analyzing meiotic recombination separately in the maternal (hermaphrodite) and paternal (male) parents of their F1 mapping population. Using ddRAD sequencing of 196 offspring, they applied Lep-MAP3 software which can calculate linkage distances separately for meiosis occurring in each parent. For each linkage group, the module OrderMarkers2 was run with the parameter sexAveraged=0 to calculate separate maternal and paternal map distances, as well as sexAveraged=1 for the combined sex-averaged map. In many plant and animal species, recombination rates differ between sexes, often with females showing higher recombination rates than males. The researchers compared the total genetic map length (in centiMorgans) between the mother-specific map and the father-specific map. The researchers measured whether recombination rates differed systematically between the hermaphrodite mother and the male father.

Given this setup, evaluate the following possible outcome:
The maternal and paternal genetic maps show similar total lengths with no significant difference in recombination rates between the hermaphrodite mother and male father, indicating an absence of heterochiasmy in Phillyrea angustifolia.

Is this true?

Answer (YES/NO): NO